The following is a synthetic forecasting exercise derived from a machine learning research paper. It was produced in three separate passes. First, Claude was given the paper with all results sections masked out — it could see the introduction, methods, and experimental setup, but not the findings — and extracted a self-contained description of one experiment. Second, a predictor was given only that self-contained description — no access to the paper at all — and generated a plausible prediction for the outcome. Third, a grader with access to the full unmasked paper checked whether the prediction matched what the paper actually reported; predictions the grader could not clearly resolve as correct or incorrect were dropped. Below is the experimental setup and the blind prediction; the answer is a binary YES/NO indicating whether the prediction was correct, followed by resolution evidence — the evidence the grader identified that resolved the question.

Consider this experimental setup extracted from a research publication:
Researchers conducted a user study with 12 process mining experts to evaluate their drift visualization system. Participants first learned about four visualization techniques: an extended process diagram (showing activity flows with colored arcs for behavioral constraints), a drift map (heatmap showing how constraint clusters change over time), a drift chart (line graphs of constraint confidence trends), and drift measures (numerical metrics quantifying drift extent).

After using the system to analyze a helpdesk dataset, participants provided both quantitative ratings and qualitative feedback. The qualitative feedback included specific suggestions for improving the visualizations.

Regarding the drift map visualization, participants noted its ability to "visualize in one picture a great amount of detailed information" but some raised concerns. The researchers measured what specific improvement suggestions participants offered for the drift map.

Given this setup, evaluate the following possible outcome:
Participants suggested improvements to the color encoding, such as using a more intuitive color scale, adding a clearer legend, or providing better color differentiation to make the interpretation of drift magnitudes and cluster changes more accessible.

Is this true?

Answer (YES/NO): NO